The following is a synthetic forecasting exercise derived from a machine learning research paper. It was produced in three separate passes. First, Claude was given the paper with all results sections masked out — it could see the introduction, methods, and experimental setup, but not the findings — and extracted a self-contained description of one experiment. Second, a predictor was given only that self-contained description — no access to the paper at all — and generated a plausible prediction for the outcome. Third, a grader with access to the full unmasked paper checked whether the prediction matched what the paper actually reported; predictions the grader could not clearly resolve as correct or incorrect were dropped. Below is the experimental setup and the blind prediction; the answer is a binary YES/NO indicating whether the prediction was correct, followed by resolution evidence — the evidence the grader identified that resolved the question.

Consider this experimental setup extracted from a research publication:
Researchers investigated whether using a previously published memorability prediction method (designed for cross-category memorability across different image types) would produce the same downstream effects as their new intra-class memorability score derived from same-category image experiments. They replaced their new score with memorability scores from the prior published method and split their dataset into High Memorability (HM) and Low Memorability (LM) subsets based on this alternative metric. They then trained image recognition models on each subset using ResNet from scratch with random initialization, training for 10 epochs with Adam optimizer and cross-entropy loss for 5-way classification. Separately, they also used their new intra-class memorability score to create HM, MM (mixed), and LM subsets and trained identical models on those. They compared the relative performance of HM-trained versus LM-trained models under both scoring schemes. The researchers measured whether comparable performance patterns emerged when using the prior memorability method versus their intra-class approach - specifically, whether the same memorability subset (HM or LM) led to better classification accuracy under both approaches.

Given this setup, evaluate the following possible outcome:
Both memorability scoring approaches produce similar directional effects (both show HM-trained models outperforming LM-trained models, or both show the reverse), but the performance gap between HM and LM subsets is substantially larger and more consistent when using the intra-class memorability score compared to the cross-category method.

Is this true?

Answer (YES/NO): NO